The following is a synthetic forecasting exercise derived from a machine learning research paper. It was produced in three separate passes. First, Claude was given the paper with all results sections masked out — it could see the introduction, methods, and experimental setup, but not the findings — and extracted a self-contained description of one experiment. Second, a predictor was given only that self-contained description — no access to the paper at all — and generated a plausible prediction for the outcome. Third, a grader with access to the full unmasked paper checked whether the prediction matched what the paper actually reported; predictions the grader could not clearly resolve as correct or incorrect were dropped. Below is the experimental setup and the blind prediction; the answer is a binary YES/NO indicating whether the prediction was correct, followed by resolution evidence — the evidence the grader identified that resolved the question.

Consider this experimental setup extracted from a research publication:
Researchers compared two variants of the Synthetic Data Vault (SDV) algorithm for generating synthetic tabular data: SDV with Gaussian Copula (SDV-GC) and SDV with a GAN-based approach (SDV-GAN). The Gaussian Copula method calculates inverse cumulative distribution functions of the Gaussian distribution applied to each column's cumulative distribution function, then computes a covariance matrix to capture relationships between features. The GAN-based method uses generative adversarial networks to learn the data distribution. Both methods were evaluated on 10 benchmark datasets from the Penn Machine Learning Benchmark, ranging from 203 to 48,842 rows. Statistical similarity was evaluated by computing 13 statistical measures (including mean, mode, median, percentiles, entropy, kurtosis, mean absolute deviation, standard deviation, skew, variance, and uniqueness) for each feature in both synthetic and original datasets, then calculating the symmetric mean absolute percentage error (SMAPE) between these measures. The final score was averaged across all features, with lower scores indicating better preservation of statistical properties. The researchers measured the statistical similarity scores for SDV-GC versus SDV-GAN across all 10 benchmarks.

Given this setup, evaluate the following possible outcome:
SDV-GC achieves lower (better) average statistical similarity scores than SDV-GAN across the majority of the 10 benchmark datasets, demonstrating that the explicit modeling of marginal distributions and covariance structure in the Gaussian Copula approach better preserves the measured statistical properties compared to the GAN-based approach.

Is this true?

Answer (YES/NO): NO